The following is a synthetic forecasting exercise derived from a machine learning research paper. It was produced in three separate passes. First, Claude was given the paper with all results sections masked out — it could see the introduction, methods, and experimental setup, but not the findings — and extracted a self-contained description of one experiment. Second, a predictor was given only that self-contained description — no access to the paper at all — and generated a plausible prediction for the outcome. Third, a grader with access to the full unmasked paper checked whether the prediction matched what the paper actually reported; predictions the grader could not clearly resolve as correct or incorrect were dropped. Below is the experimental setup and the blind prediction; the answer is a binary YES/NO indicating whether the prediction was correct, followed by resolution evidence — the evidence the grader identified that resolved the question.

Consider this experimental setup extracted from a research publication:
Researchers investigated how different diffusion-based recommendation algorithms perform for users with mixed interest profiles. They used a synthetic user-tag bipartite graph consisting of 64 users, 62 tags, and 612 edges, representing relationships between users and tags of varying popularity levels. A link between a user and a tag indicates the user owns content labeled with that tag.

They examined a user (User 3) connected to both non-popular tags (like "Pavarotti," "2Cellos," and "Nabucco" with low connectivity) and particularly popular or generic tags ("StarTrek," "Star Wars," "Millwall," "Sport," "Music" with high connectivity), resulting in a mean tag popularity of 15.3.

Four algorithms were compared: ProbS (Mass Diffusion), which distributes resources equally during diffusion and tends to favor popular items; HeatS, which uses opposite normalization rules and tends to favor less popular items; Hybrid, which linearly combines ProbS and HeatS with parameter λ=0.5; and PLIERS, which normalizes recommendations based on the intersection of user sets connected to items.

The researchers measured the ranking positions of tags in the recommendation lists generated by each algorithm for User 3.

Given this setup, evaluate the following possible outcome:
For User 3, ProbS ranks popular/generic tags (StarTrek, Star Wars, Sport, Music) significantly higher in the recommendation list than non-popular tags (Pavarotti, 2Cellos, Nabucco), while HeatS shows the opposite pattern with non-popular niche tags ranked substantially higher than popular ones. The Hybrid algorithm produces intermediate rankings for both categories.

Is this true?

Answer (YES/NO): NO